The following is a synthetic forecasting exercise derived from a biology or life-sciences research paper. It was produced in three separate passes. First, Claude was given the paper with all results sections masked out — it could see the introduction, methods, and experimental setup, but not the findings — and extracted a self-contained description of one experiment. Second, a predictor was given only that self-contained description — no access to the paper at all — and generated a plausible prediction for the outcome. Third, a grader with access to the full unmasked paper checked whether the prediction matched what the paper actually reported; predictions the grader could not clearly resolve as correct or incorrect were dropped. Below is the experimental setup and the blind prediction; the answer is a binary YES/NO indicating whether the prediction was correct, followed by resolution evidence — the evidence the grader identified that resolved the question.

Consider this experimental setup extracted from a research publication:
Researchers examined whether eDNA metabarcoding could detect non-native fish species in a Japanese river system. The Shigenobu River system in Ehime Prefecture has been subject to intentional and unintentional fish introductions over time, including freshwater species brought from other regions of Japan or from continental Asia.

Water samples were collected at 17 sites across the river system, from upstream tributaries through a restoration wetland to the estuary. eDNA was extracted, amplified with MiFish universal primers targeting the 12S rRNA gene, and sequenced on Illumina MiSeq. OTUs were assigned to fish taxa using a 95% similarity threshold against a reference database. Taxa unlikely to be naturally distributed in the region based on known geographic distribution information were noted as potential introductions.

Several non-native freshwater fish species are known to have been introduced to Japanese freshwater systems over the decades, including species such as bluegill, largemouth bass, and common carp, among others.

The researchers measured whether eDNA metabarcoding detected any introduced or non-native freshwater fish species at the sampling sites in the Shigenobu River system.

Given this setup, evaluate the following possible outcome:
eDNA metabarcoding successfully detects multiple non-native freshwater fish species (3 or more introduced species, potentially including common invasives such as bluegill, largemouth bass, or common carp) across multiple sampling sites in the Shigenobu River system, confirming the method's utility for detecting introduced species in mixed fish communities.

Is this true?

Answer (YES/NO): YES